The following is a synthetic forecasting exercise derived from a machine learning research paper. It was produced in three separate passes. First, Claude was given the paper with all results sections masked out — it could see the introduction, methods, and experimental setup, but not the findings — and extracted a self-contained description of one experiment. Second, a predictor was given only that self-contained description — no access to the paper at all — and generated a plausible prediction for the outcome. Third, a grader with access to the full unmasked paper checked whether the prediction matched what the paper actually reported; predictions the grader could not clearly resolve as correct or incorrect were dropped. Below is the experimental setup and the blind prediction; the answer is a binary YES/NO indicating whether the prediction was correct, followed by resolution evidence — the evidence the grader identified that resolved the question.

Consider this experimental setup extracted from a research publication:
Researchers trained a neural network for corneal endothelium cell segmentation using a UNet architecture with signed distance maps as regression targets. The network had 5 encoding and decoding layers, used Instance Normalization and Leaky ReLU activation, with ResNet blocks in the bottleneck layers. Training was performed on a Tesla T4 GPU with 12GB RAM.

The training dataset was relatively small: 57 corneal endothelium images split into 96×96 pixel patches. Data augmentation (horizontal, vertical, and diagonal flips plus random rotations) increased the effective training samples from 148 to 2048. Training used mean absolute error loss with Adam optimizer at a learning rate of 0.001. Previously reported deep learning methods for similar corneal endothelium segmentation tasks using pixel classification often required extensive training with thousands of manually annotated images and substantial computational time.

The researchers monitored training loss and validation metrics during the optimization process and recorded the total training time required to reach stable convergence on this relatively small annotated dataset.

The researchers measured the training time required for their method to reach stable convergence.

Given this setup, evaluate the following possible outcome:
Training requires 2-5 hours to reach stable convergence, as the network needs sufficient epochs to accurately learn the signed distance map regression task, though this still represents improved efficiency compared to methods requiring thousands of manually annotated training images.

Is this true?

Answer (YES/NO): NO